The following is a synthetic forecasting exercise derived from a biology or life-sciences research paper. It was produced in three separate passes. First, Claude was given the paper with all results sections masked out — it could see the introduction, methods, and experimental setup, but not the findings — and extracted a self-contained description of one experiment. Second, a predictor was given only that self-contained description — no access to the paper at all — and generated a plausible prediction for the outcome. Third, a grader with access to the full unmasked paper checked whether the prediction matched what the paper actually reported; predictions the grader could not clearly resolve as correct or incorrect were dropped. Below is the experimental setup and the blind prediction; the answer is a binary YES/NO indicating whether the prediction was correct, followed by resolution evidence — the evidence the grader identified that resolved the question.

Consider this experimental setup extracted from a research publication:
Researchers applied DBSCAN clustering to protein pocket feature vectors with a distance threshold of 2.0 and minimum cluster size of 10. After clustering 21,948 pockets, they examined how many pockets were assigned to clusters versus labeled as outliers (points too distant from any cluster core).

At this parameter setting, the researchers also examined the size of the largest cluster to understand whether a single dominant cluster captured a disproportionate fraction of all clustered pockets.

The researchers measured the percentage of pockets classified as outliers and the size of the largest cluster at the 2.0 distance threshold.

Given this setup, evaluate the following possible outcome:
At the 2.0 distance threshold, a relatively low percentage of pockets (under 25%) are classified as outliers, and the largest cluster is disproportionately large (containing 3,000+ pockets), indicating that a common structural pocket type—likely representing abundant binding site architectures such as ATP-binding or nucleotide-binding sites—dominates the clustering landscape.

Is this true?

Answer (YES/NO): NO